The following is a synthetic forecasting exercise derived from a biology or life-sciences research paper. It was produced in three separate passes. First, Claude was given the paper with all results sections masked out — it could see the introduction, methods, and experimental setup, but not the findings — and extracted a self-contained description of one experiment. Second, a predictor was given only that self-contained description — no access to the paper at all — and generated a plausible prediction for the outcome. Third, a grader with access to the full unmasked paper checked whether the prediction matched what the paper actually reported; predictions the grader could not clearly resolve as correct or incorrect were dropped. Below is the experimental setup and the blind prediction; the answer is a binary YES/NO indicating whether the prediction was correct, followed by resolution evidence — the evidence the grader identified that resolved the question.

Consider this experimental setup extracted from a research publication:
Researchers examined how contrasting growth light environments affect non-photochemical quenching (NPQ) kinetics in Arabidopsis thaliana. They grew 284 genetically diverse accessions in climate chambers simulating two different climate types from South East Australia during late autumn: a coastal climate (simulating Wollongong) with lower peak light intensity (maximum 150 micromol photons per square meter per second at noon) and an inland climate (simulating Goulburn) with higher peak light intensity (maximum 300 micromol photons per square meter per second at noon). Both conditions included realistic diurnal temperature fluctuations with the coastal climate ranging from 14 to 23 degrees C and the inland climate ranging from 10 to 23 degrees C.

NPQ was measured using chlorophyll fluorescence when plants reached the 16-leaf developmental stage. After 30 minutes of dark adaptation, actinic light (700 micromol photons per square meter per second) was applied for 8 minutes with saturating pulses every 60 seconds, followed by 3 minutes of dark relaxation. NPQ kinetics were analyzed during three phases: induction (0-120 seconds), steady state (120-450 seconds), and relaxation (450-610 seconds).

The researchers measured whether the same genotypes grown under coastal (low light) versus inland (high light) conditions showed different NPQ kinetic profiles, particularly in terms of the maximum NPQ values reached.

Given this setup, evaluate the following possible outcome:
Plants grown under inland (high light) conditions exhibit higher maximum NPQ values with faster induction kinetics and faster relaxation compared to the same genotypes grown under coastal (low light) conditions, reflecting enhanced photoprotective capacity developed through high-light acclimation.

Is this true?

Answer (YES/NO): NO